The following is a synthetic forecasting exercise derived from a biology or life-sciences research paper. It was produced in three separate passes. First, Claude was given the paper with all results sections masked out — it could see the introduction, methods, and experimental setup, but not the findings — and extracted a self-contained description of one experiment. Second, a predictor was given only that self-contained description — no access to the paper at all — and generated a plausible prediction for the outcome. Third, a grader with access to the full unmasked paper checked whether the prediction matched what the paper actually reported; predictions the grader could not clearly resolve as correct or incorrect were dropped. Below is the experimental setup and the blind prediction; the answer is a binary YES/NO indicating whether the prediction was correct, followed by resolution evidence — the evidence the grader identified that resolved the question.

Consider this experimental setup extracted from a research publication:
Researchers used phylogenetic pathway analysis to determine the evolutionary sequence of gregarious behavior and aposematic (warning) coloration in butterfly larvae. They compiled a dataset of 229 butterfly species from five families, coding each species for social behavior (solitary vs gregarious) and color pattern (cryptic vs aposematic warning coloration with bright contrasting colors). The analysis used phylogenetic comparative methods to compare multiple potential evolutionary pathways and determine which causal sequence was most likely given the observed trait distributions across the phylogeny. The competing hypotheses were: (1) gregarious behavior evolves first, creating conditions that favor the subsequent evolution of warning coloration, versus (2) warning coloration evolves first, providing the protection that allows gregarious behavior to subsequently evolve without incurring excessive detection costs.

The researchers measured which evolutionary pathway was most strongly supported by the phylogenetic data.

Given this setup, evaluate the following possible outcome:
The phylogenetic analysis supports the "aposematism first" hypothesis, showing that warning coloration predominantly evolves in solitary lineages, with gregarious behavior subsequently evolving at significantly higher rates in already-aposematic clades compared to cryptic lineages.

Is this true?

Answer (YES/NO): YES